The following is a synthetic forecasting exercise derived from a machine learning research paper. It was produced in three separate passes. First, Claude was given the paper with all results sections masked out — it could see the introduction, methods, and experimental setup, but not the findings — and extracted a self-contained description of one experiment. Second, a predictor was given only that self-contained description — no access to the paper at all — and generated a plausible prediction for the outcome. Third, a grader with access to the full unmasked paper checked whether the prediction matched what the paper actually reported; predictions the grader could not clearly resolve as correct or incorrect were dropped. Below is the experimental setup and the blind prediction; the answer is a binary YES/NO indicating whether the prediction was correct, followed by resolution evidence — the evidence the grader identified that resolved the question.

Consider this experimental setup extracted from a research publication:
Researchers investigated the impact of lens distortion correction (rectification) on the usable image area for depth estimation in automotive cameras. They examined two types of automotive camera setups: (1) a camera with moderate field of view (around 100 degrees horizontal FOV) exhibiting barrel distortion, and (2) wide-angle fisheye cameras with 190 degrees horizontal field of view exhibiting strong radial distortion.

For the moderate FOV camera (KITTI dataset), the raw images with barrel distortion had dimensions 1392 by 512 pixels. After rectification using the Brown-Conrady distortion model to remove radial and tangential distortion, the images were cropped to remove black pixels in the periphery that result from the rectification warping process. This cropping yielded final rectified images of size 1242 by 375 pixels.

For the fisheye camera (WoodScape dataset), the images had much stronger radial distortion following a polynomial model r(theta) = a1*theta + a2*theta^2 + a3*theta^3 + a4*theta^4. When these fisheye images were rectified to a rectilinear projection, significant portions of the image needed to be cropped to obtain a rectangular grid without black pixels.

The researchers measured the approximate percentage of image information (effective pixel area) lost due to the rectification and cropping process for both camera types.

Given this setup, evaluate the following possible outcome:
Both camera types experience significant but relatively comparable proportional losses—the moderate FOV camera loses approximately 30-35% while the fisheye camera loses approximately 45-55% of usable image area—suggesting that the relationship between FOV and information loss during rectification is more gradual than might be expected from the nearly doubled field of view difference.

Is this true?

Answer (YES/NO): NO